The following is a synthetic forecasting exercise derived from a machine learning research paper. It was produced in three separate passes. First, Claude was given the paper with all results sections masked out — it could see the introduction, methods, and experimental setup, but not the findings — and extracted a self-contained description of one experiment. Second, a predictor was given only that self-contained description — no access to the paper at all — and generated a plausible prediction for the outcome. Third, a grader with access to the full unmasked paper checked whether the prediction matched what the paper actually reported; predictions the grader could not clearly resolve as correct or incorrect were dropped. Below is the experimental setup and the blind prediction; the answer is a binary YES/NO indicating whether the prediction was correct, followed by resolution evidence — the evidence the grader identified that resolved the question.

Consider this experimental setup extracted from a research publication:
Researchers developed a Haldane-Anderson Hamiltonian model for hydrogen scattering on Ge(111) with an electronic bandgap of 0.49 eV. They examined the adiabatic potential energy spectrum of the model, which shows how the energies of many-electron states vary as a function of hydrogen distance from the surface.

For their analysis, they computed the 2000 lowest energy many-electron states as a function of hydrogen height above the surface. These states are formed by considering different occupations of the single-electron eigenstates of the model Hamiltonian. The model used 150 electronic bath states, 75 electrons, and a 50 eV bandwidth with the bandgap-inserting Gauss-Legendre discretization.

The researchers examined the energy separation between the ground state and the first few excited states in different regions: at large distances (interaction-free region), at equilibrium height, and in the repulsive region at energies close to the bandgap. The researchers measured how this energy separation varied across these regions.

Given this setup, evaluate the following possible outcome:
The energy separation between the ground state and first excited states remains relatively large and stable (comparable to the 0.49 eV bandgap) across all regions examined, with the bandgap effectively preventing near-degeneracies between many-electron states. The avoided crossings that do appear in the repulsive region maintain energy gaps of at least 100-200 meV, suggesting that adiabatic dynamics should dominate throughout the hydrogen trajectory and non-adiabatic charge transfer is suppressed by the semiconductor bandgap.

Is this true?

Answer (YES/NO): NO